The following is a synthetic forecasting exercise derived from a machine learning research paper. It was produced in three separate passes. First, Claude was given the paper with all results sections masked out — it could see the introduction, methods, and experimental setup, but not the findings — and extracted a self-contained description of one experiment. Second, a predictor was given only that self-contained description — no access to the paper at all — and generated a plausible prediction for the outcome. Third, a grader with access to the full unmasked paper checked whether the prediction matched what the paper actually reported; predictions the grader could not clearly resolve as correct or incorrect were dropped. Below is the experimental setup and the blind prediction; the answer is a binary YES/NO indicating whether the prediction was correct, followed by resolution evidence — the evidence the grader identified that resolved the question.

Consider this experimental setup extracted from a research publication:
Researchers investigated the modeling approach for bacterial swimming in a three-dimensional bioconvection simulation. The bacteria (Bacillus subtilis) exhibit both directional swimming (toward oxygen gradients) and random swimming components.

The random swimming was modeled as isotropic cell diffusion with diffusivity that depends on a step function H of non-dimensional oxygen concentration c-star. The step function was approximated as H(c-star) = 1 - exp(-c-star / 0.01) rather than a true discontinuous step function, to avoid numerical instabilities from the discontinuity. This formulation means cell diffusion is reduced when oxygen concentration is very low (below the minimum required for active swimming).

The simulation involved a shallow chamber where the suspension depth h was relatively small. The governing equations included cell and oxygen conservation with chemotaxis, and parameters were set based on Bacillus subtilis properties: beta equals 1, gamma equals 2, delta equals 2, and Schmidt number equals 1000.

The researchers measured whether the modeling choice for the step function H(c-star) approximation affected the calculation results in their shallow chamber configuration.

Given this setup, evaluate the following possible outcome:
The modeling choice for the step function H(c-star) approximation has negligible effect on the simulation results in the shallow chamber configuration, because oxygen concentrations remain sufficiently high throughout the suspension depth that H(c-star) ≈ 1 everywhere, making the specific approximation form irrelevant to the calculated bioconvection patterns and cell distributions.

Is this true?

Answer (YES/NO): YES